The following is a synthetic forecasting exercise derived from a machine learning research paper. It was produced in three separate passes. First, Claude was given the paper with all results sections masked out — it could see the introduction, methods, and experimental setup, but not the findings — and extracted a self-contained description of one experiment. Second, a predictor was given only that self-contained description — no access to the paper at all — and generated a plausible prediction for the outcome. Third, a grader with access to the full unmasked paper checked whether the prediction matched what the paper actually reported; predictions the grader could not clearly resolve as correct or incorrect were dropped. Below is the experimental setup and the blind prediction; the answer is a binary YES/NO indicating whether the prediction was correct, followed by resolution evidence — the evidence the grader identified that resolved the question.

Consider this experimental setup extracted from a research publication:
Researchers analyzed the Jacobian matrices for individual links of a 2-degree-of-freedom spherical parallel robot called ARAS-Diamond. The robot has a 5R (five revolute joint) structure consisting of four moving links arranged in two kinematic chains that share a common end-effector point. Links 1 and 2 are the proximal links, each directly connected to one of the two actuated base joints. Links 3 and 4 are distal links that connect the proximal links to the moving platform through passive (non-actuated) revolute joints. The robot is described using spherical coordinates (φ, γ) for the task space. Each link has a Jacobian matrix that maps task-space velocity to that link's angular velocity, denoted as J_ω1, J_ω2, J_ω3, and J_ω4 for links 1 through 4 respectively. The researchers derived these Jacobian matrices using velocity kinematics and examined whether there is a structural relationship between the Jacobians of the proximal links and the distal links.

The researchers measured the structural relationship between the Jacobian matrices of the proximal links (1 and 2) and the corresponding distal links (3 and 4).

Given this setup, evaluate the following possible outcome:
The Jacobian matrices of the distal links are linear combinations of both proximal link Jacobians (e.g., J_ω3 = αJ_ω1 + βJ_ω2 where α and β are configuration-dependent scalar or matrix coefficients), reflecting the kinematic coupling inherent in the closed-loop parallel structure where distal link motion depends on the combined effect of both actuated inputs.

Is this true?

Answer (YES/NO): NO